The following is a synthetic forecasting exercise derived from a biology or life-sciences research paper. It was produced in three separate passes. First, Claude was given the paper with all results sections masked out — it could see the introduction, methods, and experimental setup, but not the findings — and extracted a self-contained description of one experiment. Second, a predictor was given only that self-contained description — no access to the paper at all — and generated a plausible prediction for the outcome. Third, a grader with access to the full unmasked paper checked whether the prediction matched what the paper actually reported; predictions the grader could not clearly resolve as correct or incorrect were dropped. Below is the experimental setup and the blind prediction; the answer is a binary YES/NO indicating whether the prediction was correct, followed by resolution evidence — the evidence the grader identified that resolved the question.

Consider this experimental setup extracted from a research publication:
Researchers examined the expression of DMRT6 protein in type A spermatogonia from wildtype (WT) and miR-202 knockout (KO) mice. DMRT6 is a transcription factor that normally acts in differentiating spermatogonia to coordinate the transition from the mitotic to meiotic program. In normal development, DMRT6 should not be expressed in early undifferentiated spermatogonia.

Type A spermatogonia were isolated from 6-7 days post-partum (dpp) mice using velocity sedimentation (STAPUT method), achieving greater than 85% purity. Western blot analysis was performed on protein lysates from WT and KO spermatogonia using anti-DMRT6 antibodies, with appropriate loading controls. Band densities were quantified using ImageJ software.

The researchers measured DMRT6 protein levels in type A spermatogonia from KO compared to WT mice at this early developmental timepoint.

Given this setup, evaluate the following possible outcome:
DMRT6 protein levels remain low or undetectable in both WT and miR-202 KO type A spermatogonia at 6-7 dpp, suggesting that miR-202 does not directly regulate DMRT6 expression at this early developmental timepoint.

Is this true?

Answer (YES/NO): NO